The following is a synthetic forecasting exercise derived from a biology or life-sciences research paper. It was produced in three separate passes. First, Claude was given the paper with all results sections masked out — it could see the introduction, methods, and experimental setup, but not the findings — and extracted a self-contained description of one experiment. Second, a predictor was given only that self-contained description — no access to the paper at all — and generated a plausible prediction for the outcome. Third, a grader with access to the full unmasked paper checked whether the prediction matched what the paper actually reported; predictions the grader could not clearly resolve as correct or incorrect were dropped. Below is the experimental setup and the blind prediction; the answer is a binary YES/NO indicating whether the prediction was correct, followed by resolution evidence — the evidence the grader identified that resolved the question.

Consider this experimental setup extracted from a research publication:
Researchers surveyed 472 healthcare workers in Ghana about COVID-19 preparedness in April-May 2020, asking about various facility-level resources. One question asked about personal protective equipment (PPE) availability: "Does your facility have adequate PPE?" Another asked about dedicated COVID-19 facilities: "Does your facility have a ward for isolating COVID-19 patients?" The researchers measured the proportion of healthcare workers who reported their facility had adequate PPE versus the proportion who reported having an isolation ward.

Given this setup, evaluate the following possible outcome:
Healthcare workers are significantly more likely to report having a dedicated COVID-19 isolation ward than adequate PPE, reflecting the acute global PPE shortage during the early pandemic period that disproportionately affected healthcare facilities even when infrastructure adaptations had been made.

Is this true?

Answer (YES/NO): YES